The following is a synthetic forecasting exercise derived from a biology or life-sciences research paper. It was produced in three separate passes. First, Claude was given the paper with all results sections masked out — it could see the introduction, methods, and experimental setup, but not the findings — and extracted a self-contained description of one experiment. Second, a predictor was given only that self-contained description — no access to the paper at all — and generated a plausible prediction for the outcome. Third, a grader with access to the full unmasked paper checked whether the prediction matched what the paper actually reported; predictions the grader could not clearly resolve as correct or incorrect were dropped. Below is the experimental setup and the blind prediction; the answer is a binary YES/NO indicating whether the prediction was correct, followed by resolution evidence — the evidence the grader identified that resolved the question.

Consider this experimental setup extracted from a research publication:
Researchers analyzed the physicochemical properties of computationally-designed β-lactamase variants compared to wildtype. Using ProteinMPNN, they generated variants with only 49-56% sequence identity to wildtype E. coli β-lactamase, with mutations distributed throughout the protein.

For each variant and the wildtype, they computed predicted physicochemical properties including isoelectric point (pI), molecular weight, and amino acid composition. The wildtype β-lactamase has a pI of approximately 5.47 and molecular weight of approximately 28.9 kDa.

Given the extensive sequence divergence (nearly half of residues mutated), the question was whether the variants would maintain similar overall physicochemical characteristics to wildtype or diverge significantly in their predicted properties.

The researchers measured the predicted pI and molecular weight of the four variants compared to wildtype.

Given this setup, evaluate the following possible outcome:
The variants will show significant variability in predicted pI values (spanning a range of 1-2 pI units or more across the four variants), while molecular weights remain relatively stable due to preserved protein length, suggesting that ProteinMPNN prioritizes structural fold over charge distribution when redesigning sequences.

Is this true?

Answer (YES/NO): NO